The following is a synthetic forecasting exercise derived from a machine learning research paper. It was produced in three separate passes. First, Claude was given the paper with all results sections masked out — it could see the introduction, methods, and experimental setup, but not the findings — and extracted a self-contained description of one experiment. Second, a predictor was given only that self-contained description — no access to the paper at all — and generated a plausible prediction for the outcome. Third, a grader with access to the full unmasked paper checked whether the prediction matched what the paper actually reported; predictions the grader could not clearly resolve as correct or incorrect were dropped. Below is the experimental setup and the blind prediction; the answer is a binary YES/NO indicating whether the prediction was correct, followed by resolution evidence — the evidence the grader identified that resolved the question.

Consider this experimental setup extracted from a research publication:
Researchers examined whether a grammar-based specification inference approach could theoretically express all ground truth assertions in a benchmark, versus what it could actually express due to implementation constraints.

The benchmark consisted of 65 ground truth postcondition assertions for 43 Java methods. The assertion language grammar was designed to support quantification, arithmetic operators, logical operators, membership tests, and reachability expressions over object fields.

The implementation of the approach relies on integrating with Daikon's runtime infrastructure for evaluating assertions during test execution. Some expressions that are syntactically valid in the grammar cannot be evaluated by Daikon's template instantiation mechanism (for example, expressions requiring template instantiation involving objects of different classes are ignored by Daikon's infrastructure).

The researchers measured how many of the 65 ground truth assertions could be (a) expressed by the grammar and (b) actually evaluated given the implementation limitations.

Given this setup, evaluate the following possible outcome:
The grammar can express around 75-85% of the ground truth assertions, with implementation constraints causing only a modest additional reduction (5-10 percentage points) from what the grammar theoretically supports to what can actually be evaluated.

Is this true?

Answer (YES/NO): NO